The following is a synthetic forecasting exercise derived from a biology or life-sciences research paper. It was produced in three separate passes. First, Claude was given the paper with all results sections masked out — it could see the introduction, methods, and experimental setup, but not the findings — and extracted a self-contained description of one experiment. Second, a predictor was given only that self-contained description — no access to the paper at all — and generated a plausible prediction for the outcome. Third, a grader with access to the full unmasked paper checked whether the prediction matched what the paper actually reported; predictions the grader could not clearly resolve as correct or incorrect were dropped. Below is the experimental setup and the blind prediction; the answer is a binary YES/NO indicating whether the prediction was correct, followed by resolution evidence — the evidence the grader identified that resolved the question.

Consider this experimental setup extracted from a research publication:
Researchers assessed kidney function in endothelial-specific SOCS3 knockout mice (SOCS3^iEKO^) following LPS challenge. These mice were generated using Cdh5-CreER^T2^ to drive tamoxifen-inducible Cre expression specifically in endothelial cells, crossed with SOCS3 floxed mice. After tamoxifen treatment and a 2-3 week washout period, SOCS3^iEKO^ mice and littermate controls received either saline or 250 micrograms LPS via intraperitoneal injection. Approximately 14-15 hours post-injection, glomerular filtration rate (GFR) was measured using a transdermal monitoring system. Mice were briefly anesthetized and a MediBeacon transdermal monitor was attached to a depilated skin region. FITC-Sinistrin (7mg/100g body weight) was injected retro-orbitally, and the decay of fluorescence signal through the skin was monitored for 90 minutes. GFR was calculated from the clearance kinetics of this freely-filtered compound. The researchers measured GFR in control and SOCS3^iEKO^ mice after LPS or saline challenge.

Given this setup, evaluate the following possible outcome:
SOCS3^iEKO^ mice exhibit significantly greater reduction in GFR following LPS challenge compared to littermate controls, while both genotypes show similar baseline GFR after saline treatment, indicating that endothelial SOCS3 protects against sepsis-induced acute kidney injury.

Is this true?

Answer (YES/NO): YES